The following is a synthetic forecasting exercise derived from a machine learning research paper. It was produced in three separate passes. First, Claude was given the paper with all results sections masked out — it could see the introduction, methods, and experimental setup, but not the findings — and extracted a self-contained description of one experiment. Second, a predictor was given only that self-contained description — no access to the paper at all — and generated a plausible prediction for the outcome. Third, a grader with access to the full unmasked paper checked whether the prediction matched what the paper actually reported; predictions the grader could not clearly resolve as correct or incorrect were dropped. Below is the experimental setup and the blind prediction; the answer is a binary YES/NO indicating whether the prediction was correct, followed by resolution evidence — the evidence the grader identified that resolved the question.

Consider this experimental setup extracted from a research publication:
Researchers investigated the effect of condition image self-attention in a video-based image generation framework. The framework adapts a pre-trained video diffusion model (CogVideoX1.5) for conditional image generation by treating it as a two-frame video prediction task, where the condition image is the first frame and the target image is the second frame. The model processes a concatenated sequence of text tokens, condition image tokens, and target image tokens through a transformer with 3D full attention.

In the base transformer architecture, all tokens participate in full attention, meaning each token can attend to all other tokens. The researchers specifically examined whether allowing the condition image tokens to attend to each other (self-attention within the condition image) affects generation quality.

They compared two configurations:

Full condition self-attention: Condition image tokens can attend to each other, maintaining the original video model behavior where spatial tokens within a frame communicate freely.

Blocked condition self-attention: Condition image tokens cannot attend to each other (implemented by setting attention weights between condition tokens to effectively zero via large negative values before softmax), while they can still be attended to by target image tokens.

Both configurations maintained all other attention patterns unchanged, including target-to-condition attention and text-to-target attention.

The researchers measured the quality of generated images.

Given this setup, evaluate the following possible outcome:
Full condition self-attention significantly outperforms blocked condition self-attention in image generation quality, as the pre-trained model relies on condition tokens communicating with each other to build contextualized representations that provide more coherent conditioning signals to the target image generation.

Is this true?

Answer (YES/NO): YES